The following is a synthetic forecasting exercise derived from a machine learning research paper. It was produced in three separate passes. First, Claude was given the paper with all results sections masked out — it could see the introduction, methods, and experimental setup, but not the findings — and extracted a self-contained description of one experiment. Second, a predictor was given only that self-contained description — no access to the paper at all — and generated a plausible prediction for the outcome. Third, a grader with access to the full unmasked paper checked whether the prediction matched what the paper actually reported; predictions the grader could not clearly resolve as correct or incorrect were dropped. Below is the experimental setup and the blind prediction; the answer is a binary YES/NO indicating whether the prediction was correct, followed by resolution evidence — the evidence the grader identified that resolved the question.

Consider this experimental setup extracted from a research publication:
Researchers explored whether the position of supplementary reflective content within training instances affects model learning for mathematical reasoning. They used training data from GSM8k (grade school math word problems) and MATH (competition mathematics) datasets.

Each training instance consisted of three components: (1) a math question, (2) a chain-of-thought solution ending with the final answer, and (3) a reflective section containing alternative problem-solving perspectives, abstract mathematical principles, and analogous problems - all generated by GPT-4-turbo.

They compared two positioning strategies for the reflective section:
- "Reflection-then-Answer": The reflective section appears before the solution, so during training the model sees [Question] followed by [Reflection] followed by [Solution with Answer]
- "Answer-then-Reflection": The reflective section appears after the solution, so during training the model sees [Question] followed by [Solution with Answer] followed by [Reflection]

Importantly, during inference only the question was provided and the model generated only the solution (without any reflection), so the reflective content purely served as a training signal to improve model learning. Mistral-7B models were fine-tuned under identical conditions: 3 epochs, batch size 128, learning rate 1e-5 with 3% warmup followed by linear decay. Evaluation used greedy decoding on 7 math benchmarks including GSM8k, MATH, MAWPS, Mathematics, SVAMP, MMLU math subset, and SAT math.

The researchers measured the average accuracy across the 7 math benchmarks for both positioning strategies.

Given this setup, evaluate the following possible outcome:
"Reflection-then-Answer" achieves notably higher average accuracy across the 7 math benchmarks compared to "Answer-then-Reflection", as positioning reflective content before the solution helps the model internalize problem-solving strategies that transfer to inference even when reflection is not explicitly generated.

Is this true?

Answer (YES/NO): NO